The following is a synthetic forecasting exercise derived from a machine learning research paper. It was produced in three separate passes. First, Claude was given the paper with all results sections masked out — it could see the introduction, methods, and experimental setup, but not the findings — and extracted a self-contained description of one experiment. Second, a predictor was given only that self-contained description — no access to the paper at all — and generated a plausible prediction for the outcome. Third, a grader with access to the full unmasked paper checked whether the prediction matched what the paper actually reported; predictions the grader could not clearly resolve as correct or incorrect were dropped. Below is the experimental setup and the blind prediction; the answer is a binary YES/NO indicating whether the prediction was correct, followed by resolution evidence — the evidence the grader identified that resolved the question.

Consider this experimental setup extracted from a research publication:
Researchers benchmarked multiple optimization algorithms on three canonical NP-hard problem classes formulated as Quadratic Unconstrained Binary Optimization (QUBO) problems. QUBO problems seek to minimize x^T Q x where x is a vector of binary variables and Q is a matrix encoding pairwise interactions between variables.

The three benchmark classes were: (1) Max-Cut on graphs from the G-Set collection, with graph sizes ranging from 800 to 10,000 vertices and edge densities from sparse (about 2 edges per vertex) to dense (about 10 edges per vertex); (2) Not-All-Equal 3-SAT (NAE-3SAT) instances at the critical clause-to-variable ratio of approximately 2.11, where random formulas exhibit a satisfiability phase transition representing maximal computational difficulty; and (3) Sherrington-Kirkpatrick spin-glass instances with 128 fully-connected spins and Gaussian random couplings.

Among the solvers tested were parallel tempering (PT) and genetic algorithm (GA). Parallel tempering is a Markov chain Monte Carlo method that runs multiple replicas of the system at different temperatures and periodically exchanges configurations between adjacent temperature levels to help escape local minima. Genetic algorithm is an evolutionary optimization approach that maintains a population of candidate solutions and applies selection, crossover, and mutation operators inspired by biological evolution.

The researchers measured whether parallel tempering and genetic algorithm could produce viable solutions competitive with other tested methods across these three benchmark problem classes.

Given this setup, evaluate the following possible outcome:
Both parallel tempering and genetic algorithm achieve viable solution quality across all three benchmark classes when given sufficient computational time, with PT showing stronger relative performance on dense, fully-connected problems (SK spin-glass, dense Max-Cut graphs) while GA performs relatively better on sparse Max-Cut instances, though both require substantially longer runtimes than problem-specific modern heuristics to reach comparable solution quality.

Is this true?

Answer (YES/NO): NO